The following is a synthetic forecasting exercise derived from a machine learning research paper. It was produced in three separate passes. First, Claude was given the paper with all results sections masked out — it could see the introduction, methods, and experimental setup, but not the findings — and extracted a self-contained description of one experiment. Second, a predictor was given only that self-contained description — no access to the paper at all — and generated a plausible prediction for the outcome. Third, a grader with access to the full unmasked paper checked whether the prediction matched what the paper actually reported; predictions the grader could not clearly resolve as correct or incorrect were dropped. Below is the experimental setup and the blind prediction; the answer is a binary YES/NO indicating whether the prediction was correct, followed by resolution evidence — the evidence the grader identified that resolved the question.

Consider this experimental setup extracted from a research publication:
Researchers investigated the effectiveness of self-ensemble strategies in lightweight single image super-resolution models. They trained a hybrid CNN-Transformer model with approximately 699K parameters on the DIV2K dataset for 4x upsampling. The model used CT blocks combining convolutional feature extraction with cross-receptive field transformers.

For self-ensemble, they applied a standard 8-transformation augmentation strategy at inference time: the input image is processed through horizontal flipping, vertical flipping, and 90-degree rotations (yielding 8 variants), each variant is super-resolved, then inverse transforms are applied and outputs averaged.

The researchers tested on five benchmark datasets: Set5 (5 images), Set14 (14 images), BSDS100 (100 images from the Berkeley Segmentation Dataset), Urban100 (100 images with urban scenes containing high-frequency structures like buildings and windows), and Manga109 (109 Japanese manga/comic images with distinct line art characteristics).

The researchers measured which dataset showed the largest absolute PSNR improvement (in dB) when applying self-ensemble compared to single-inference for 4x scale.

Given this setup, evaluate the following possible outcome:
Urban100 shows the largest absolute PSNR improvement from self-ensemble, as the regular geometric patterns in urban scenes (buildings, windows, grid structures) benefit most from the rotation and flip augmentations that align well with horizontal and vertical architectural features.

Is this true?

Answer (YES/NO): NO